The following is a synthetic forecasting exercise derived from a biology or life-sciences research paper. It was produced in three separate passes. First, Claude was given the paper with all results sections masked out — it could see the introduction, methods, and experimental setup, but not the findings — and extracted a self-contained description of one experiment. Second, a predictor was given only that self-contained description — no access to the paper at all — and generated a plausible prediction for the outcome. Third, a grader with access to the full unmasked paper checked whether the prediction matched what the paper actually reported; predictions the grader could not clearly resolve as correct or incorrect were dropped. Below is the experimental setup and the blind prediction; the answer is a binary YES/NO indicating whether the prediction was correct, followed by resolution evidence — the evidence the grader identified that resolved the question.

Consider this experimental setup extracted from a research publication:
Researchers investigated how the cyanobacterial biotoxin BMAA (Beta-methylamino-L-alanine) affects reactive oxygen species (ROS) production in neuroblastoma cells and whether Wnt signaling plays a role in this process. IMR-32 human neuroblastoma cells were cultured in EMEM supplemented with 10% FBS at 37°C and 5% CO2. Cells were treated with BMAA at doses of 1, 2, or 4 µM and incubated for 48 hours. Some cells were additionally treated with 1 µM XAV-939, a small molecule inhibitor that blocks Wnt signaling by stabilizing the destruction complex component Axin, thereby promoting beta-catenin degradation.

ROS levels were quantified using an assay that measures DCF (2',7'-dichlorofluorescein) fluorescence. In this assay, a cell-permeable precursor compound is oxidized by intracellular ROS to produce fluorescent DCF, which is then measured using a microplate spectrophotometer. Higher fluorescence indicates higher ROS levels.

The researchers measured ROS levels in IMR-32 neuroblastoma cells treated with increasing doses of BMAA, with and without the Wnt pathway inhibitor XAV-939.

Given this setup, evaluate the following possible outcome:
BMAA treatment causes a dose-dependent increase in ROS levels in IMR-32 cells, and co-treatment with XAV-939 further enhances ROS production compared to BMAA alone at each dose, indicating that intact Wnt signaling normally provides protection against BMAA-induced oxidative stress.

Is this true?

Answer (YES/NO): NO